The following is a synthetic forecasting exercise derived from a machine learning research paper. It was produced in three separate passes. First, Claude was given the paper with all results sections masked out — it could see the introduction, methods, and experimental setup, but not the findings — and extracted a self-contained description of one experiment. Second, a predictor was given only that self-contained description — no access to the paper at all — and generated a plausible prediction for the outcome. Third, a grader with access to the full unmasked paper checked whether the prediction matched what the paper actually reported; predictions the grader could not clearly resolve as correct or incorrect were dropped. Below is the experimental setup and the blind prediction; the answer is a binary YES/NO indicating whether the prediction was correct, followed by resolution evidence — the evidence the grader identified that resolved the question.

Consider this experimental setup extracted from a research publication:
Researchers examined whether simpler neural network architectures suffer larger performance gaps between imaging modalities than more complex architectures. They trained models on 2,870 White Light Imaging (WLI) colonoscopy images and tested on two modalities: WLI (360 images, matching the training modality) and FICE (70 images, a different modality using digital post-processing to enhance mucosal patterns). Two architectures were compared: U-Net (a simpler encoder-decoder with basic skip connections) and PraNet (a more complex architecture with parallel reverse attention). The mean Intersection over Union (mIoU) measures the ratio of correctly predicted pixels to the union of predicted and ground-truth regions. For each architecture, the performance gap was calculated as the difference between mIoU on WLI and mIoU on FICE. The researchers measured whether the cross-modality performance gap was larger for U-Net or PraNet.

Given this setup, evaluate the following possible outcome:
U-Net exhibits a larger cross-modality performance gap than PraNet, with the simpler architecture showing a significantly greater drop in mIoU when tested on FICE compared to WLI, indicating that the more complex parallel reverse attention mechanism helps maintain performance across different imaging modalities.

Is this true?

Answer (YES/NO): YES